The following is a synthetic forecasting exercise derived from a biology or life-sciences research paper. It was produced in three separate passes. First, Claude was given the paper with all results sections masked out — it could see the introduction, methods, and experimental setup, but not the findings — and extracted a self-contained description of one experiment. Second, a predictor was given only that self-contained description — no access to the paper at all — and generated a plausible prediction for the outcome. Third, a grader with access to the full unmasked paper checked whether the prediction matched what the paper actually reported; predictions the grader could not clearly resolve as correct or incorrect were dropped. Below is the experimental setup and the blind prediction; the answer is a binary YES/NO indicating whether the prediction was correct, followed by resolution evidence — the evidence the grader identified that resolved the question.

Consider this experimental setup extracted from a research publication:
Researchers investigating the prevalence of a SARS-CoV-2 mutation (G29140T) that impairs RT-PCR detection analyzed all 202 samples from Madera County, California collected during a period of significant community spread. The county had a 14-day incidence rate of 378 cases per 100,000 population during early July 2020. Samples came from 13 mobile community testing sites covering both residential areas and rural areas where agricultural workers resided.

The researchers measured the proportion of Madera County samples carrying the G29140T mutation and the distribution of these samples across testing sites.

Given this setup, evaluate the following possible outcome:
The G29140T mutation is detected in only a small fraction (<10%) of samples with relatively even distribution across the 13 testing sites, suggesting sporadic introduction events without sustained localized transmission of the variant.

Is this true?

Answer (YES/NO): NO